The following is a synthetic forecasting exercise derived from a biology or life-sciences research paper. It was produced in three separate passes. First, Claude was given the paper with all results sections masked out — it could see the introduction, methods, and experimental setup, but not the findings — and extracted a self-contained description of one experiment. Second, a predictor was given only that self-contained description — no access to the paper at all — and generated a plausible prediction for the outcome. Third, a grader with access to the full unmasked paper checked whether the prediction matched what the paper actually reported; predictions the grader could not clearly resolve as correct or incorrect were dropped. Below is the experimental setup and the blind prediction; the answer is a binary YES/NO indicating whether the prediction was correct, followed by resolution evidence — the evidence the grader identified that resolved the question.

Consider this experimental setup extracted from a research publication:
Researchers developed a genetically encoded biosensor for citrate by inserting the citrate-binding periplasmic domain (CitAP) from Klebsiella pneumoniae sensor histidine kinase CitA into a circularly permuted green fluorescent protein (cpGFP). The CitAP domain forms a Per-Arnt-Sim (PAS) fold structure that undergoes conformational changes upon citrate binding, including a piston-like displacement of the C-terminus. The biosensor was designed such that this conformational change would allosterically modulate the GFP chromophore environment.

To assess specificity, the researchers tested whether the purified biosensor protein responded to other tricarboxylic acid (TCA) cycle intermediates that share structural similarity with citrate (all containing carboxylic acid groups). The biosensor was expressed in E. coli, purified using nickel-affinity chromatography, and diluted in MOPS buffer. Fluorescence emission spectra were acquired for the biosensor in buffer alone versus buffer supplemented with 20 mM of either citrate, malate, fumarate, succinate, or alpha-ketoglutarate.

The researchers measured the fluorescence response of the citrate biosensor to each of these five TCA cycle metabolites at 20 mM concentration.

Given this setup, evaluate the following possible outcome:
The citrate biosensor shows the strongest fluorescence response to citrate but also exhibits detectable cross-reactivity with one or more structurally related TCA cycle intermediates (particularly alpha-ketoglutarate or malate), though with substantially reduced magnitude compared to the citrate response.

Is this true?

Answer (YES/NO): NO